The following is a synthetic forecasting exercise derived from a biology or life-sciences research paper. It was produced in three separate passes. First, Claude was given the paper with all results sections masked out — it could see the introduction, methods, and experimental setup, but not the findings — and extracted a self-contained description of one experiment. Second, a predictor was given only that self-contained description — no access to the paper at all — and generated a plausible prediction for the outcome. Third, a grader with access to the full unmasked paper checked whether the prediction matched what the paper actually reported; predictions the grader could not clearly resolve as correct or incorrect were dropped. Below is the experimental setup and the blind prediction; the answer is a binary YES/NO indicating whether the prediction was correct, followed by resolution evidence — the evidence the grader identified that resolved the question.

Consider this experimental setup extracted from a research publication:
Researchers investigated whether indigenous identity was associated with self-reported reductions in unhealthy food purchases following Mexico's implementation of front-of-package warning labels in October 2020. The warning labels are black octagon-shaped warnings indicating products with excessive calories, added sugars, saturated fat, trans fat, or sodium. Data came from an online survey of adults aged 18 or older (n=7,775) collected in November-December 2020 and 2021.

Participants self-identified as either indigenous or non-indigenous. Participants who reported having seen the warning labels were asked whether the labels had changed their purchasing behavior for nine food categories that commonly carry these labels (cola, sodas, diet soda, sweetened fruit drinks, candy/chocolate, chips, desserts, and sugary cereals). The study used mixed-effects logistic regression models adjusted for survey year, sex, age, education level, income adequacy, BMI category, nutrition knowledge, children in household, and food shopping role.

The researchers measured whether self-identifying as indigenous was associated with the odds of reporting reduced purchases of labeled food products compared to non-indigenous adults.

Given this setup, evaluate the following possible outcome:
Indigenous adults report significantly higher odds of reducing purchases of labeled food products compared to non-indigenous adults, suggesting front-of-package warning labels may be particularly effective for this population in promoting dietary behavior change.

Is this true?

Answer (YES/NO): YES